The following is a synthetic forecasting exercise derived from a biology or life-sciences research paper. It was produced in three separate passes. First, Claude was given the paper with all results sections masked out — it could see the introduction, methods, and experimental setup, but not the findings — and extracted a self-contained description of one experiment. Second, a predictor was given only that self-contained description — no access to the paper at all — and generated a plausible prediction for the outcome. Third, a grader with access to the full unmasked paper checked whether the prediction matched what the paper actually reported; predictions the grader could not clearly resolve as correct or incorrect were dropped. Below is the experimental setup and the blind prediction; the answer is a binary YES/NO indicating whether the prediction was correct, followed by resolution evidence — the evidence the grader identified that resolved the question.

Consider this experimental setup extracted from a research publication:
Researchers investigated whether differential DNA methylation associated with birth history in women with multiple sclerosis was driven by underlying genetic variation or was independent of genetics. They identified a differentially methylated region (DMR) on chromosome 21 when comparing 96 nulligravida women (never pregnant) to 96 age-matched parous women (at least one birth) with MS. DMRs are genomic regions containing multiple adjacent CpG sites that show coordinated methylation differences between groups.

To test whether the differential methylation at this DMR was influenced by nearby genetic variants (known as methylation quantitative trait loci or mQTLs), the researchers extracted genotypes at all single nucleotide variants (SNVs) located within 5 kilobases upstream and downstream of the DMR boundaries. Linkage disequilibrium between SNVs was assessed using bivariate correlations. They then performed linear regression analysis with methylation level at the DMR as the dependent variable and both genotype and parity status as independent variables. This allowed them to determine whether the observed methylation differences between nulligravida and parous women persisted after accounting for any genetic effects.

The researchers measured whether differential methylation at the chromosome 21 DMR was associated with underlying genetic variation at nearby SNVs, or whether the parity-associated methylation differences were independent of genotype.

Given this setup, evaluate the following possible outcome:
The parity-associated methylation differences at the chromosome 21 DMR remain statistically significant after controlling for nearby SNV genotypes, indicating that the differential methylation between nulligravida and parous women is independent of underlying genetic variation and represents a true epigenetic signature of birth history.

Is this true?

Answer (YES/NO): NO